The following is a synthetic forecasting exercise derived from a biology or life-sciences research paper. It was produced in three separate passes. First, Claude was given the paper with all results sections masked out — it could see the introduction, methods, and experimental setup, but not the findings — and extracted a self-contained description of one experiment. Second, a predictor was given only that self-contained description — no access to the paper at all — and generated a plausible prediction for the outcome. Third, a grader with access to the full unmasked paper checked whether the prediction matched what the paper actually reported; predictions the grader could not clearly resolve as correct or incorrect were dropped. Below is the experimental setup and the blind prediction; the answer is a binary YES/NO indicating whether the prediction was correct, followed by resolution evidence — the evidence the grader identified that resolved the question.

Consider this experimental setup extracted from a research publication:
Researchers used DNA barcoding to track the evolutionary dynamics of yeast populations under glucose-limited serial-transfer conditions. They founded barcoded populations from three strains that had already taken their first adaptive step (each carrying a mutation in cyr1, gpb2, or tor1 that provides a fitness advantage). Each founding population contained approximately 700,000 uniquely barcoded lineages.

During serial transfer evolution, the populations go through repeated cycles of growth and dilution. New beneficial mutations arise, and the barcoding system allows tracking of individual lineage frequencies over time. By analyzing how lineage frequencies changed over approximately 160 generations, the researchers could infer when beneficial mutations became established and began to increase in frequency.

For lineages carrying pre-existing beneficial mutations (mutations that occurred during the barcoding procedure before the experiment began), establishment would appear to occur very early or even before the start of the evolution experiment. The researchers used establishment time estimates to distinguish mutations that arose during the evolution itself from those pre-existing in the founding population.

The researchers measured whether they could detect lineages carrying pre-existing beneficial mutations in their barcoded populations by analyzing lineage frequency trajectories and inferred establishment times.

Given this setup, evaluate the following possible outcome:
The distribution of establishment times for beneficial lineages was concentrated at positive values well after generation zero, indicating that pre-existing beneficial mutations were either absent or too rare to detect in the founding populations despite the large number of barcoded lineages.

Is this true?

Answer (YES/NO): NO